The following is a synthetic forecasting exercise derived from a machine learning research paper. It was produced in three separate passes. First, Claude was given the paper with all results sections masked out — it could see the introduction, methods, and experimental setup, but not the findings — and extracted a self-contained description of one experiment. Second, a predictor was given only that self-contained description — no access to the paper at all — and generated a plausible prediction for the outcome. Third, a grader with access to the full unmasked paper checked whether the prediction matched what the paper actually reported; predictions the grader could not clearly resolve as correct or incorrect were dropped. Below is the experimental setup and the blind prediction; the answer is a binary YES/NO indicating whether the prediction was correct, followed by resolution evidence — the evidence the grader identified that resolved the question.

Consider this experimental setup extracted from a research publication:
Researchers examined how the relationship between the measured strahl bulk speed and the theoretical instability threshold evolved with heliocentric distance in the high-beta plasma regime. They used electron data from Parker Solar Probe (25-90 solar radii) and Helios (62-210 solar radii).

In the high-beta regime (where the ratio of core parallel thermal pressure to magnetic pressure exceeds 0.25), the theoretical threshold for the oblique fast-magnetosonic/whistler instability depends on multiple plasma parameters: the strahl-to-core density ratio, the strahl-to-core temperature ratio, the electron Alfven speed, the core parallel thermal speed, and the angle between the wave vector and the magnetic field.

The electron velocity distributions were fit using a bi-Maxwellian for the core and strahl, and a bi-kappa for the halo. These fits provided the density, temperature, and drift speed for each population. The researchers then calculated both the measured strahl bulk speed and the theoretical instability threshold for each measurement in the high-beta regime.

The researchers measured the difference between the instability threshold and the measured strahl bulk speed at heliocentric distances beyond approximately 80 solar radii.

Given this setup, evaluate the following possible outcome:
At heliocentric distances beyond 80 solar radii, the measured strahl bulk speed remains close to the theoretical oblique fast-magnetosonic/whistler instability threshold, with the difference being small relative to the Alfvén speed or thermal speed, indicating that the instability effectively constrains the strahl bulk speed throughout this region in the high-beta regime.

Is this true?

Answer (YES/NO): NO